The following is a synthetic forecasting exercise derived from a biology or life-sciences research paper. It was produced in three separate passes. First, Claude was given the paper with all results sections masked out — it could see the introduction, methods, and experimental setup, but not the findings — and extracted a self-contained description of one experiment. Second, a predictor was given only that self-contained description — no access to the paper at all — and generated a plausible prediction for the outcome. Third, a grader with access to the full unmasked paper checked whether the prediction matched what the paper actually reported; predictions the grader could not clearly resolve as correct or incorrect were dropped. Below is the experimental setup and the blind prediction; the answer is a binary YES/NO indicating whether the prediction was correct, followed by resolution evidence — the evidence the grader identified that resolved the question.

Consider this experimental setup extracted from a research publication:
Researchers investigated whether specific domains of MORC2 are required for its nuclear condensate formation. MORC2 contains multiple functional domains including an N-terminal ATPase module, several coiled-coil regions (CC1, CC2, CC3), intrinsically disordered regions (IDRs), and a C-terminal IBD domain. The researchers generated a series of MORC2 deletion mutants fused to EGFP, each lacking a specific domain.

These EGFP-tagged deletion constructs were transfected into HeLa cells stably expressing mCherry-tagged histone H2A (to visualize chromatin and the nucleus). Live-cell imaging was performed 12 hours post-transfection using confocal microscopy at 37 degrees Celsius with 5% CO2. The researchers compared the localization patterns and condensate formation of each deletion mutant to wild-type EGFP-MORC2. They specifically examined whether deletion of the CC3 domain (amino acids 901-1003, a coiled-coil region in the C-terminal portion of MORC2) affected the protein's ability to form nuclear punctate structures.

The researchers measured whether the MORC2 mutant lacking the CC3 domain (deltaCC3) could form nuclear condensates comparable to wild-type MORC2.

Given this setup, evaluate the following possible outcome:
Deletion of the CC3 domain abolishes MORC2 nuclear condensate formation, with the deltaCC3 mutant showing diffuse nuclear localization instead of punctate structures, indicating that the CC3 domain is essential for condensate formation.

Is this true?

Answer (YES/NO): YES